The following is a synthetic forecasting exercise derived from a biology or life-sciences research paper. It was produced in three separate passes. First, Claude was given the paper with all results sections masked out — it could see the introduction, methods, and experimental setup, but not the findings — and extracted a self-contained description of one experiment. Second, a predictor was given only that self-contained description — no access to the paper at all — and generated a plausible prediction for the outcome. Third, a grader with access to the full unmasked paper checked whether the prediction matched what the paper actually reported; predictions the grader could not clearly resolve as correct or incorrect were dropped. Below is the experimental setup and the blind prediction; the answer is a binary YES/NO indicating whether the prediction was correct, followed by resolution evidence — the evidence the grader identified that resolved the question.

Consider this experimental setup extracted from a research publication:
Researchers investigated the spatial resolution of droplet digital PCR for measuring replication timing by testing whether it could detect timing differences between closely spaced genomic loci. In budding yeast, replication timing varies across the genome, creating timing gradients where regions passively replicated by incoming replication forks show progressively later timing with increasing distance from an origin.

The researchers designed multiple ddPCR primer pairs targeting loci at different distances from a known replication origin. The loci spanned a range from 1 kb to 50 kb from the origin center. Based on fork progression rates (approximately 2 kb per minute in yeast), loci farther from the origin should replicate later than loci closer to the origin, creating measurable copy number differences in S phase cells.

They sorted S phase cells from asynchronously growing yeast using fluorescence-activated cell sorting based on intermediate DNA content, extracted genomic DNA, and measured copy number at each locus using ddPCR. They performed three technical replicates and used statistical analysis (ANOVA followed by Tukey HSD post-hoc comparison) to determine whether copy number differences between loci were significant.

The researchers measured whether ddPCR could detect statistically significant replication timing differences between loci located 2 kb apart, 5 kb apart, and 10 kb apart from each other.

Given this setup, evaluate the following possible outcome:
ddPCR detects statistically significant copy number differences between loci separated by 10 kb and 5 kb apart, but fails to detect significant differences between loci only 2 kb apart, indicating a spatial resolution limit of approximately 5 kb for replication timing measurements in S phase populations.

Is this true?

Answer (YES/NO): NO